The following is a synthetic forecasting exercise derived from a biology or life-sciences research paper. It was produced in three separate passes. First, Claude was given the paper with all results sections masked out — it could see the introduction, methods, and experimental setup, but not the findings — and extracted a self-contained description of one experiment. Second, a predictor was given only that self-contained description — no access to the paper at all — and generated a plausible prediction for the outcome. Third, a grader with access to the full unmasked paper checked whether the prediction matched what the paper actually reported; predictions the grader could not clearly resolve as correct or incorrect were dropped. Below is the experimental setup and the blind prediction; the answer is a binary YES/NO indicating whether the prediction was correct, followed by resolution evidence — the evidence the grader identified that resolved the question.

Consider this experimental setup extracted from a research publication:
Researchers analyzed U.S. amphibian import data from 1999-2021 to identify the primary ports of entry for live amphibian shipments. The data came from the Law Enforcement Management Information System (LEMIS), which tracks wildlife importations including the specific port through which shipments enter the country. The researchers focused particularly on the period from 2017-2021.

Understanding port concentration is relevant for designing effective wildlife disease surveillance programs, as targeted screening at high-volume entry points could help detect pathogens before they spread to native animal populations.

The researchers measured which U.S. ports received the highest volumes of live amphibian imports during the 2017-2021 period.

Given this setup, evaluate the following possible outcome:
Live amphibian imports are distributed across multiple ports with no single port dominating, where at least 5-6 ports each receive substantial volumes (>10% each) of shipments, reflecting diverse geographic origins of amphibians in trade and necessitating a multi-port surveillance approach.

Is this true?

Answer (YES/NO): NO